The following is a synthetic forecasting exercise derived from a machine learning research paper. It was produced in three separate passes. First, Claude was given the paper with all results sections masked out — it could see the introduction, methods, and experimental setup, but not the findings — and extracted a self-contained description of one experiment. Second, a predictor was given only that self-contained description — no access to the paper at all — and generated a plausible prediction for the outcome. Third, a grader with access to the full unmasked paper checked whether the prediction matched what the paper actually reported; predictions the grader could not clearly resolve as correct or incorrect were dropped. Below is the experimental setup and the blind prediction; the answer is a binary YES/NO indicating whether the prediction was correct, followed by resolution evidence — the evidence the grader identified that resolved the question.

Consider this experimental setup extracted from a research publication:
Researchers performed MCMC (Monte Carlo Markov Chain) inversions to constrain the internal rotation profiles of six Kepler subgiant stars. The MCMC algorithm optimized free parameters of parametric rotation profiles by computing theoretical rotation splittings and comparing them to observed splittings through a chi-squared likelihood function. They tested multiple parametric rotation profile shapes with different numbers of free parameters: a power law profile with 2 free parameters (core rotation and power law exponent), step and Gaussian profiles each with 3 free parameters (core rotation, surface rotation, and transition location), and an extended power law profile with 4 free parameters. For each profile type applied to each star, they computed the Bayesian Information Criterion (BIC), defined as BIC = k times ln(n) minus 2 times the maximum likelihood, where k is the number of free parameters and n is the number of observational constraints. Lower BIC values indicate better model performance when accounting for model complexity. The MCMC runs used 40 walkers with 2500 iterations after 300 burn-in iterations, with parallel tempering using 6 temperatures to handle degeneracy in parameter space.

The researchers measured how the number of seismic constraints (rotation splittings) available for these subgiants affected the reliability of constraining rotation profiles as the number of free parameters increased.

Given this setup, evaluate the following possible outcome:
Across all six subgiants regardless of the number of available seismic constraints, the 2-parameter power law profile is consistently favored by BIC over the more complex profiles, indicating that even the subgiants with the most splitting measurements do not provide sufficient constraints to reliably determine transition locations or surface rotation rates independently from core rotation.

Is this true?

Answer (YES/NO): NO